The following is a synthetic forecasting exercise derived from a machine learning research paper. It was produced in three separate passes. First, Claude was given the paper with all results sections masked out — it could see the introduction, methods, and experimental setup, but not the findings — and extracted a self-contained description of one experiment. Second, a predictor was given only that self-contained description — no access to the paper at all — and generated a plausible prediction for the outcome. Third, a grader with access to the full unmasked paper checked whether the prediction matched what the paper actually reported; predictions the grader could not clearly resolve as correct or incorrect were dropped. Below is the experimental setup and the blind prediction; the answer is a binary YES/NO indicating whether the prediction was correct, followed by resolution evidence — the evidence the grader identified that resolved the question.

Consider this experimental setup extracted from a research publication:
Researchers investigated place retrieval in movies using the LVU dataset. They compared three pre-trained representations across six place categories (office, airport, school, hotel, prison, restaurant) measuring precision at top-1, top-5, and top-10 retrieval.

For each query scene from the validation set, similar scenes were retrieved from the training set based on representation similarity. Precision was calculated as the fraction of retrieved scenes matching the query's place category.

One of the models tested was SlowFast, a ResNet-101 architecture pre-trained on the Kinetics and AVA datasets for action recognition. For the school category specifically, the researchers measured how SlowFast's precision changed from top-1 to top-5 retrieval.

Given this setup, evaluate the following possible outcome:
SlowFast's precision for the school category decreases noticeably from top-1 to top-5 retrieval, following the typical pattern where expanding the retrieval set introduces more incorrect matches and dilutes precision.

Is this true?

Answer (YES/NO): YES